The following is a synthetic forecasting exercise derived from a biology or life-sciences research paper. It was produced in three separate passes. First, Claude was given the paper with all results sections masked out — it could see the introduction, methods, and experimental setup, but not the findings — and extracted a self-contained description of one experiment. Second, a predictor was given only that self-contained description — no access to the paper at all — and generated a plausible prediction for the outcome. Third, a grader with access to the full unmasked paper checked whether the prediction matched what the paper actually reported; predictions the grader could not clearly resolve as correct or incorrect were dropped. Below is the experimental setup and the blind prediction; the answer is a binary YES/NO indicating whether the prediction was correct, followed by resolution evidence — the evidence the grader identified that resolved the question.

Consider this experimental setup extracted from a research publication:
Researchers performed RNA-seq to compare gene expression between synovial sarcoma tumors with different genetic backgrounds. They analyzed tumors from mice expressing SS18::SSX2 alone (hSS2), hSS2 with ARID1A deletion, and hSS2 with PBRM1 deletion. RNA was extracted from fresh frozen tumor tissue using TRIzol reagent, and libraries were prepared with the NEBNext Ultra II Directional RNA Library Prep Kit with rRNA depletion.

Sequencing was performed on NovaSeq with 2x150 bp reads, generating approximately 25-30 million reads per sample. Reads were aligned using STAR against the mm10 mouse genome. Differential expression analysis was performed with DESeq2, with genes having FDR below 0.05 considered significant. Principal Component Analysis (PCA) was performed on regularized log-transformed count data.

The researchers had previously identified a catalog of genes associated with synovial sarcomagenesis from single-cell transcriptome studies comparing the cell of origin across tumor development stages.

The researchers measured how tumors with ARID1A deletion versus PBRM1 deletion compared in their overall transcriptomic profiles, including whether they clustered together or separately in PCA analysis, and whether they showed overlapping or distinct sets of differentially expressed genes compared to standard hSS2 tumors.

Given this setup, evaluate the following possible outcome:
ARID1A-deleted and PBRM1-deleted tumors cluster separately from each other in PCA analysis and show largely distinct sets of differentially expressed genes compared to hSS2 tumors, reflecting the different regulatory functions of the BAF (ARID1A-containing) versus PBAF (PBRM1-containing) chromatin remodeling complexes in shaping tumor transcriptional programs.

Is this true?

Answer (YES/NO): YES